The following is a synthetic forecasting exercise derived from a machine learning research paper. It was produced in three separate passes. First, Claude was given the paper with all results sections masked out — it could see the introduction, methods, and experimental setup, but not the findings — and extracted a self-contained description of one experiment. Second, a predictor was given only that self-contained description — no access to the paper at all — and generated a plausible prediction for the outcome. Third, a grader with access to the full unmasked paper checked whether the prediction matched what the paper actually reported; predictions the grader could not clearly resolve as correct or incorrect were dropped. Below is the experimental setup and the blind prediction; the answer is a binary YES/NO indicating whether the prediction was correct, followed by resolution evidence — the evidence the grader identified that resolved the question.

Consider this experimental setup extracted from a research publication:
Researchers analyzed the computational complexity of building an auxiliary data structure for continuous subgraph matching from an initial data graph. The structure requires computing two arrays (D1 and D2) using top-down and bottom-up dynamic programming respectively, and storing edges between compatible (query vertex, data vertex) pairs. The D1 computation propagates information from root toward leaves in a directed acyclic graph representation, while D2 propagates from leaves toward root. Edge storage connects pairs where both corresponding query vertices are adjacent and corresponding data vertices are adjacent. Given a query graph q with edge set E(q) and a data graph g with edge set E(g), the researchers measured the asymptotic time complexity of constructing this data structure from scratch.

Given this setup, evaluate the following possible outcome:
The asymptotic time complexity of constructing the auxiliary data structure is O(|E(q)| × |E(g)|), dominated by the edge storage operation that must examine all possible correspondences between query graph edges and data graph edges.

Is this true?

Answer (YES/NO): YES